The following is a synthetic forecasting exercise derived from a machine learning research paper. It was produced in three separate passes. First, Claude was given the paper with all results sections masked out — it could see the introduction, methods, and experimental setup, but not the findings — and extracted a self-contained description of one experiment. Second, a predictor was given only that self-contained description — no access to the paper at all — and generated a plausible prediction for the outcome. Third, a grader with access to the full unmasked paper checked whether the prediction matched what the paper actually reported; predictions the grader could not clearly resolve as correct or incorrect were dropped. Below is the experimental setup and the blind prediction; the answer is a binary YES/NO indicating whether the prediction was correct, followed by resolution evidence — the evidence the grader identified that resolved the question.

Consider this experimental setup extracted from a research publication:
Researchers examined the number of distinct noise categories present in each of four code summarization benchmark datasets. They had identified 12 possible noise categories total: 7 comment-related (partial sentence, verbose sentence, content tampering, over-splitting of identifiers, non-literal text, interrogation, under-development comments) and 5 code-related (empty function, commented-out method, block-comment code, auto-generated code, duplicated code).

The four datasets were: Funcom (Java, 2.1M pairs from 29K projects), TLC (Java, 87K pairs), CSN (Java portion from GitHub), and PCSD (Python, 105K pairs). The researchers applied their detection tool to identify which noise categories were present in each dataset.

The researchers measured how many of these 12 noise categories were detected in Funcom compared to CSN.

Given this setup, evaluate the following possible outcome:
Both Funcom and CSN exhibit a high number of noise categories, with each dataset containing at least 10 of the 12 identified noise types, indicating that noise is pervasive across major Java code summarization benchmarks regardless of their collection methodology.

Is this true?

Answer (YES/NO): NO